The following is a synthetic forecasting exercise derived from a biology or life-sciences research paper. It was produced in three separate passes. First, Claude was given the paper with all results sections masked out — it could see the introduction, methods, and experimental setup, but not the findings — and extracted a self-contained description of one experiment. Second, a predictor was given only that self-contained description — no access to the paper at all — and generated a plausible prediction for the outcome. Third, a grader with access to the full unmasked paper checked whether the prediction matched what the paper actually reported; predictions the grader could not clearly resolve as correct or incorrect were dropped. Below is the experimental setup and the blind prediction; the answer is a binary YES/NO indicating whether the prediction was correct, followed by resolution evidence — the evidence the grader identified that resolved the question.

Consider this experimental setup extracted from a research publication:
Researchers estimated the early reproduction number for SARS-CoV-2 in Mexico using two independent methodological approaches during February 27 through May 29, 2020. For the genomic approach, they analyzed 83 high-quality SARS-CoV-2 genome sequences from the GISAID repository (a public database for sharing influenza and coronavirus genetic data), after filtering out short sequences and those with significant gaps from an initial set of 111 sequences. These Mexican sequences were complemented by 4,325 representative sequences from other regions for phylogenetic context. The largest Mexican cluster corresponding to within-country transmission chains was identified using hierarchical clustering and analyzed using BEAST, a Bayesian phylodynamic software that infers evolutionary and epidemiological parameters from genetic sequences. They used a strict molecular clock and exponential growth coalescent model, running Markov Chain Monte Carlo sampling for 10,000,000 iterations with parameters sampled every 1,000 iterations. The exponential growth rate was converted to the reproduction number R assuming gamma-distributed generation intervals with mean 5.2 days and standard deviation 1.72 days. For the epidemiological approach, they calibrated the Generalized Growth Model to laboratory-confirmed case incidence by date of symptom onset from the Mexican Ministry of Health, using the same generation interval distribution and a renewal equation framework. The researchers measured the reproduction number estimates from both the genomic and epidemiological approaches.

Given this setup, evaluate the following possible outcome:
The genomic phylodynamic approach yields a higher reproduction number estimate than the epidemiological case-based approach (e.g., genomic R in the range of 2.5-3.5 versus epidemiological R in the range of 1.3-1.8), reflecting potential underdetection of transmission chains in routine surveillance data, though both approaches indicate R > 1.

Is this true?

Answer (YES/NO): NO